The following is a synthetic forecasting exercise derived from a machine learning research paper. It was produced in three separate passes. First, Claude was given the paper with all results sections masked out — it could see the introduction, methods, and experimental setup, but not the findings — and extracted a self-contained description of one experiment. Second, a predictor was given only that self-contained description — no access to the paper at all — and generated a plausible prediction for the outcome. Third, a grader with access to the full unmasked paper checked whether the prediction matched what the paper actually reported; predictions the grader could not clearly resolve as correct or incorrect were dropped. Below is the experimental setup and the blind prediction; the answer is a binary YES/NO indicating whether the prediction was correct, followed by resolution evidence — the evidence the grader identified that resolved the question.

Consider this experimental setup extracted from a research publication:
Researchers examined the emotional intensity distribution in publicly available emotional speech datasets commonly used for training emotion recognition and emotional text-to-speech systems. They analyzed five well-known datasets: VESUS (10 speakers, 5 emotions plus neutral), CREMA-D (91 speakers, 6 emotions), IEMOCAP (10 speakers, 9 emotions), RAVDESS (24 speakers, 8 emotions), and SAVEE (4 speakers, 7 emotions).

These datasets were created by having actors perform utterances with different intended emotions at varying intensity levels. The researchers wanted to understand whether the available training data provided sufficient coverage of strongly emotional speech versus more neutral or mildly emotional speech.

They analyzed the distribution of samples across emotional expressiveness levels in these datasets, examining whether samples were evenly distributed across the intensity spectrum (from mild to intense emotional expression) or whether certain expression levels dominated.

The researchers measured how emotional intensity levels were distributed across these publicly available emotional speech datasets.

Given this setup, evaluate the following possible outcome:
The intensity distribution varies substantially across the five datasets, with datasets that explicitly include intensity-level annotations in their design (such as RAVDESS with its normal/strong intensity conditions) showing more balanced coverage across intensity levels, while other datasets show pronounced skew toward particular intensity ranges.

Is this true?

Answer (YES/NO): NO